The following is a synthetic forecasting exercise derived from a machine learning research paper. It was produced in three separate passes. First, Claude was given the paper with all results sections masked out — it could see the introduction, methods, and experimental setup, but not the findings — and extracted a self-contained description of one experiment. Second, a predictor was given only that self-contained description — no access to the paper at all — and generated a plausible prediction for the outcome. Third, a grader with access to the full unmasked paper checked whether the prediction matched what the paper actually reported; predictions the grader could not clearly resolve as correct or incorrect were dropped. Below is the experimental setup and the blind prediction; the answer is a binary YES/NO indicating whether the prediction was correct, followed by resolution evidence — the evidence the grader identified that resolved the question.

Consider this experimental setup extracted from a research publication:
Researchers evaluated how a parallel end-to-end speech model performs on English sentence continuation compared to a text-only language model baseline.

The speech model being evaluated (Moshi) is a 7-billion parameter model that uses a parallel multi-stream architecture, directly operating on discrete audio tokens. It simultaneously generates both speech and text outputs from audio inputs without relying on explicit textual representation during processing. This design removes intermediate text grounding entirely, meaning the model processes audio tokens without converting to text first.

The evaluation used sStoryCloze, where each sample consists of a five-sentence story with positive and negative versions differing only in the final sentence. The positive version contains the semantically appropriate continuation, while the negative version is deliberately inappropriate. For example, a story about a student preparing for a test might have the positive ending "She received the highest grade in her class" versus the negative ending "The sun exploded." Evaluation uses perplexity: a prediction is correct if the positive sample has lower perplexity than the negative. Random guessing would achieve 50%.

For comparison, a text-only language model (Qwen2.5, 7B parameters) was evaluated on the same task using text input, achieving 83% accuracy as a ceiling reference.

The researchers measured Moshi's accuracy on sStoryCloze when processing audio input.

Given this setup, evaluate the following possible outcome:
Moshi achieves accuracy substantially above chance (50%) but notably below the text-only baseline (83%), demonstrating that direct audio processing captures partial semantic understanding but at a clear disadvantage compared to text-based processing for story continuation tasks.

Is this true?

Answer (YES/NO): YES